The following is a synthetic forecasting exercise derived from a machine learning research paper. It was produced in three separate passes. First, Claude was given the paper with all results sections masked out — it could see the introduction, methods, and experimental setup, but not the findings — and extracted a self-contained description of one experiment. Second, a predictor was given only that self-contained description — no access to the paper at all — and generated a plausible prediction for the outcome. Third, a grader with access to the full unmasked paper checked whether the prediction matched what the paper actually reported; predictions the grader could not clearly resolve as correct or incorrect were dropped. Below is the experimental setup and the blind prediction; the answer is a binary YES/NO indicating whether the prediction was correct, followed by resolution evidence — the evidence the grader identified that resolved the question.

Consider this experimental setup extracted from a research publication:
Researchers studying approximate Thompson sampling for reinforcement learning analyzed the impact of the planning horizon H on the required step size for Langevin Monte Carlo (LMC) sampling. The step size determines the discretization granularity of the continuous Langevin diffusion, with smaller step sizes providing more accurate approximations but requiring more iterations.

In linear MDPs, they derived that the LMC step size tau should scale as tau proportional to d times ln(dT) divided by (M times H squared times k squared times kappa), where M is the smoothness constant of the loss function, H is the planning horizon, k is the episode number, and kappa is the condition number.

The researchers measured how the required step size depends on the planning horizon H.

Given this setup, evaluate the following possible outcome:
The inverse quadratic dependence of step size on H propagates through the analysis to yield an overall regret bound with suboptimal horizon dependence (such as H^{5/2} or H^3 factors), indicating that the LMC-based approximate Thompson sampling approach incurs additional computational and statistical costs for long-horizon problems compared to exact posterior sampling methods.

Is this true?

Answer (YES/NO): NO